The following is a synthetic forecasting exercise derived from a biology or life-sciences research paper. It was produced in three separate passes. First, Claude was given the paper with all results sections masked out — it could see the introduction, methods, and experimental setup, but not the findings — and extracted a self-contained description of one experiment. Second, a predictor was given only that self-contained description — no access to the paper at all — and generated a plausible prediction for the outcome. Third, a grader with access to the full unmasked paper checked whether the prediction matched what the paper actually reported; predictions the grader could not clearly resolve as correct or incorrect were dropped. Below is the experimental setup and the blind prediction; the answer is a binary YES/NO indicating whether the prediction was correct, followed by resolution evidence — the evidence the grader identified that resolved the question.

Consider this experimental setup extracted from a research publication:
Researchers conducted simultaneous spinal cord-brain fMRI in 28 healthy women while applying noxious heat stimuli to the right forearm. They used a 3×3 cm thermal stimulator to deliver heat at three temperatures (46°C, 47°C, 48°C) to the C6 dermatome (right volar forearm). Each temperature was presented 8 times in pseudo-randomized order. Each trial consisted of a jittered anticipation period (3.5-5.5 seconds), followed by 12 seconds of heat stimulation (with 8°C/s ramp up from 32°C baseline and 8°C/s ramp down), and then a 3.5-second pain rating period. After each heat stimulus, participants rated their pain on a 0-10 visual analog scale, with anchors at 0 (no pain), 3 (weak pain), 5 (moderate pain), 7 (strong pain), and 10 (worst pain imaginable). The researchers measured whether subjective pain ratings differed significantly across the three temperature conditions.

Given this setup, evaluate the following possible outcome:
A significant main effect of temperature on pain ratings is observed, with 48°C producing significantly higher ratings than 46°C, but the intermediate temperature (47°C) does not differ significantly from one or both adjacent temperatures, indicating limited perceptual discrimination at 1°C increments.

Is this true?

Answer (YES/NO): NO